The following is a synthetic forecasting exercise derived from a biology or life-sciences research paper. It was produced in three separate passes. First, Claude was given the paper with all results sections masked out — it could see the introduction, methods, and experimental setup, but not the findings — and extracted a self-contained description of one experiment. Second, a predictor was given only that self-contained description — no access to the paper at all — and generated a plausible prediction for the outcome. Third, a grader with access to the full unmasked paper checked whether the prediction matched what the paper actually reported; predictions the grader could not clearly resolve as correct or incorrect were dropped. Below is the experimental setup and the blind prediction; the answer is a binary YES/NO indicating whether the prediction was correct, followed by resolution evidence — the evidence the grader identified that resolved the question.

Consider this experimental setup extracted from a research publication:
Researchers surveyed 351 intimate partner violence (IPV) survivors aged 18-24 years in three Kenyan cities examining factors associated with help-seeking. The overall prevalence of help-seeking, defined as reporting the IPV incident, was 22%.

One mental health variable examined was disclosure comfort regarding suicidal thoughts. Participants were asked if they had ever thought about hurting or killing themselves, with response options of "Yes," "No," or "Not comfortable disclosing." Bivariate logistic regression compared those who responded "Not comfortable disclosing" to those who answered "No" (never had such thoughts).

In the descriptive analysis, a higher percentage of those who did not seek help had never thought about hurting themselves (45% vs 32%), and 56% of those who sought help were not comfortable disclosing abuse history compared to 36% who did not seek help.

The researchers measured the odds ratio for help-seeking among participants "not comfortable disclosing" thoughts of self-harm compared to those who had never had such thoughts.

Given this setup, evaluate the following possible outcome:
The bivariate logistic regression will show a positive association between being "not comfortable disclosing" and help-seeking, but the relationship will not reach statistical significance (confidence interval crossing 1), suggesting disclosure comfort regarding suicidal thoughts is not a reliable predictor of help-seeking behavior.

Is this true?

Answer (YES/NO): NO